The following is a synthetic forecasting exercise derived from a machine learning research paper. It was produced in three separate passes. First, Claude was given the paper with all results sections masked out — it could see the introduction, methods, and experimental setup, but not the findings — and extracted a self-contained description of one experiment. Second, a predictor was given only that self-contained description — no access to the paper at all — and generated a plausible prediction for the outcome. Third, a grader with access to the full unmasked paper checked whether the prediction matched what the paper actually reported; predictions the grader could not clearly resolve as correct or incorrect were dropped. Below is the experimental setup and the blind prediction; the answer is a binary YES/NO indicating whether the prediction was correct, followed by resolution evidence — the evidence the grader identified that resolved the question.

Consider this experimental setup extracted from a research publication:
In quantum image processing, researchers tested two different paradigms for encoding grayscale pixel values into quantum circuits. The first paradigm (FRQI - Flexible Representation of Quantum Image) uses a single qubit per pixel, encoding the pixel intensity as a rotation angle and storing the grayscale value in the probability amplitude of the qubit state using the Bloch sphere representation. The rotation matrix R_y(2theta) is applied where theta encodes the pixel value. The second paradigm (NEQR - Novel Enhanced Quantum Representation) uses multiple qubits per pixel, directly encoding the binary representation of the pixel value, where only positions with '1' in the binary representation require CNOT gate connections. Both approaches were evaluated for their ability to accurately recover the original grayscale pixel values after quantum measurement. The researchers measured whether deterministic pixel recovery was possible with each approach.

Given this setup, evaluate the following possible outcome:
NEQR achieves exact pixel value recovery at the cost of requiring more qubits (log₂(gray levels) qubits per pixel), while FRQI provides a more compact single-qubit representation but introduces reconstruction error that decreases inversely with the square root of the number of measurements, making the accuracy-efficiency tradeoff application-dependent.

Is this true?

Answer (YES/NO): NO